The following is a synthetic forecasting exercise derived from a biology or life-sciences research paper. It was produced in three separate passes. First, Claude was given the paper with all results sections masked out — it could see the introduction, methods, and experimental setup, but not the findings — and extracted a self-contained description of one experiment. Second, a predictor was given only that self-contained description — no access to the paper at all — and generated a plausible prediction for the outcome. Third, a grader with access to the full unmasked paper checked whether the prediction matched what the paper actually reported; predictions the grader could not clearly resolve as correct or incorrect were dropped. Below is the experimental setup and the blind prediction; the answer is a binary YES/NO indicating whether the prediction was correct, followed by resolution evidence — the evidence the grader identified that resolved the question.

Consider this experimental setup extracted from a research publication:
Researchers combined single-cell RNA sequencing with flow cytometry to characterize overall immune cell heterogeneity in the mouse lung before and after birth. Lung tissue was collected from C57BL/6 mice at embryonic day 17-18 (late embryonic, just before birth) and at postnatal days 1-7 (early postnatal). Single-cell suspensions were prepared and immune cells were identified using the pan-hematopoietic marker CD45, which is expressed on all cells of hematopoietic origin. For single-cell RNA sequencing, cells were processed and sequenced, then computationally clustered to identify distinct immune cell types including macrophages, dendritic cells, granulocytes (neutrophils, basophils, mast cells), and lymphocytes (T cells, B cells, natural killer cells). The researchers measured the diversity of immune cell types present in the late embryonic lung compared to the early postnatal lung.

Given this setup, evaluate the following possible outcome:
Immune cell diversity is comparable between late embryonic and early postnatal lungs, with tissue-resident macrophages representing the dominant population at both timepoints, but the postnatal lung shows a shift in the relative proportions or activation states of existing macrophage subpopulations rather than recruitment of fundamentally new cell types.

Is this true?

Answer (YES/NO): NO